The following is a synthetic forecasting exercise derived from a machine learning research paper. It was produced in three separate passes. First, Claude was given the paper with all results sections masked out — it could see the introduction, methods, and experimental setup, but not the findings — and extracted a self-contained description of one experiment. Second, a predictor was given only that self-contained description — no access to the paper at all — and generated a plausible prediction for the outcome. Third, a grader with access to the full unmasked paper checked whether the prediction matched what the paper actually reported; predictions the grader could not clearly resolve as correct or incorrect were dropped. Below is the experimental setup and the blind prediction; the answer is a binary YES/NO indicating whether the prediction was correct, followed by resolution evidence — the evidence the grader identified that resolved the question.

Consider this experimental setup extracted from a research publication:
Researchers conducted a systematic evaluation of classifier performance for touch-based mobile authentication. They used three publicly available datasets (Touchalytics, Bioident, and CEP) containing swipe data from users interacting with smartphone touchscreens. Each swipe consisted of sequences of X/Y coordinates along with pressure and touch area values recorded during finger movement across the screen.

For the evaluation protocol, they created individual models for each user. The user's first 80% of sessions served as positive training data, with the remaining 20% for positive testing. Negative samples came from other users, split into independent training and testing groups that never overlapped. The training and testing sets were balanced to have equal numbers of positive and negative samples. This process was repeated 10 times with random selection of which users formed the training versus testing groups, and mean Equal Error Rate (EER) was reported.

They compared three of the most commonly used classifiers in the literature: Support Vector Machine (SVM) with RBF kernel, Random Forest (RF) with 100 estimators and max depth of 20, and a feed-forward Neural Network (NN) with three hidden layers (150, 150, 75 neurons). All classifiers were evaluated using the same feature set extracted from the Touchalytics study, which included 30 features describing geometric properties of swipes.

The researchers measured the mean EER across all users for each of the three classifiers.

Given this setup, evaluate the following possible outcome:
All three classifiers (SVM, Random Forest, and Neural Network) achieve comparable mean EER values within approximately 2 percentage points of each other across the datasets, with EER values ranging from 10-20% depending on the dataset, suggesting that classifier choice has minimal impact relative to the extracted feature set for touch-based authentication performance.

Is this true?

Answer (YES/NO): YES